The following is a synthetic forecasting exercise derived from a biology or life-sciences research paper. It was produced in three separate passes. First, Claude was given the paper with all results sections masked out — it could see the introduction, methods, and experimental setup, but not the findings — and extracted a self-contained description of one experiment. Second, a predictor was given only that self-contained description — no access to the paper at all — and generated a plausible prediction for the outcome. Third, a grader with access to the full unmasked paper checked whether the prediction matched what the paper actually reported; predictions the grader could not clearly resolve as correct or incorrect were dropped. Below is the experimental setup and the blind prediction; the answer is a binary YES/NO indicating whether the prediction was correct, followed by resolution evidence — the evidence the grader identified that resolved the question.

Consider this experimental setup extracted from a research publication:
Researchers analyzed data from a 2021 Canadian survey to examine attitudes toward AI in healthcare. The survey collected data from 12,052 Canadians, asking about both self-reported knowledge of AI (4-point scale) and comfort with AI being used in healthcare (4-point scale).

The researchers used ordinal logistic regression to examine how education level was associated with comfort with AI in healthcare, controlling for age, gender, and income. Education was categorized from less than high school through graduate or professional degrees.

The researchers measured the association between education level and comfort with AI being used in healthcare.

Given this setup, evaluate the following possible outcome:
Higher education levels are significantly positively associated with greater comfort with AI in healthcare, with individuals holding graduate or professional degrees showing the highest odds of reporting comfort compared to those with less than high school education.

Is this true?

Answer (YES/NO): NO